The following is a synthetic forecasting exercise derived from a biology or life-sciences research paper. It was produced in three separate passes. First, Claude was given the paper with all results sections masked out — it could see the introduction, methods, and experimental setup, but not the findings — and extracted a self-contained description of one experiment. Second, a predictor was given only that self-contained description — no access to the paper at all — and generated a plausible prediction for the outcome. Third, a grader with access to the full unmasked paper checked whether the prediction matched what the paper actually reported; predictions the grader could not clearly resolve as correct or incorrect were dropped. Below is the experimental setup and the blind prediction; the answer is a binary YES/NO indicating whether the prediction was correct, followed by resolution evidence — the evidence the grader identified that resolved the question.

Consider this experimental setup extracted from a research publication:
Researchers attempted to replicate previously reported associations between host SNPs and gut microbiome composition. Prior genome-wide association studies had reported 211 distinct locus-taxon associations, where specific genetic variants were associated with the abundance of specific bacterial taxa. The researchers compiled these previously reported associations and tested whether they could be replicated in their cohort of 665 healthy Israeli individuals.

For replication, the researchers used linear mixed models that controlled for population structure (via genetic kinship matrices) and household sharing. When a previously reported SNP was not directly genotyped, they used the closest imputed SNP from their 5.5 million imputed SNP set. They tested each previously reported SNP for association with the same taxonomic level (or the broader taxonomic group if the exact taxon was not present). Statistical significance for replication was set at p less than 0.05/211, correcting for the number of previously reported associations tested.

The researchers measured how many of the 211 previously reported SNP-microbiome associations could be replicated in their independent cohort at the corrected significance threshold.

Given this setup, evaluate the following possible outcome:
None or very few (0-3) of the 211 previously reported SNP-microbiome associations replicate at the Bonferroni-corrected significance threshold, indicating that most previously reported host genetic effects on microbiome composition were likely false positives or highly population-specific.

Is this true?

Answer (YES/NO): NO